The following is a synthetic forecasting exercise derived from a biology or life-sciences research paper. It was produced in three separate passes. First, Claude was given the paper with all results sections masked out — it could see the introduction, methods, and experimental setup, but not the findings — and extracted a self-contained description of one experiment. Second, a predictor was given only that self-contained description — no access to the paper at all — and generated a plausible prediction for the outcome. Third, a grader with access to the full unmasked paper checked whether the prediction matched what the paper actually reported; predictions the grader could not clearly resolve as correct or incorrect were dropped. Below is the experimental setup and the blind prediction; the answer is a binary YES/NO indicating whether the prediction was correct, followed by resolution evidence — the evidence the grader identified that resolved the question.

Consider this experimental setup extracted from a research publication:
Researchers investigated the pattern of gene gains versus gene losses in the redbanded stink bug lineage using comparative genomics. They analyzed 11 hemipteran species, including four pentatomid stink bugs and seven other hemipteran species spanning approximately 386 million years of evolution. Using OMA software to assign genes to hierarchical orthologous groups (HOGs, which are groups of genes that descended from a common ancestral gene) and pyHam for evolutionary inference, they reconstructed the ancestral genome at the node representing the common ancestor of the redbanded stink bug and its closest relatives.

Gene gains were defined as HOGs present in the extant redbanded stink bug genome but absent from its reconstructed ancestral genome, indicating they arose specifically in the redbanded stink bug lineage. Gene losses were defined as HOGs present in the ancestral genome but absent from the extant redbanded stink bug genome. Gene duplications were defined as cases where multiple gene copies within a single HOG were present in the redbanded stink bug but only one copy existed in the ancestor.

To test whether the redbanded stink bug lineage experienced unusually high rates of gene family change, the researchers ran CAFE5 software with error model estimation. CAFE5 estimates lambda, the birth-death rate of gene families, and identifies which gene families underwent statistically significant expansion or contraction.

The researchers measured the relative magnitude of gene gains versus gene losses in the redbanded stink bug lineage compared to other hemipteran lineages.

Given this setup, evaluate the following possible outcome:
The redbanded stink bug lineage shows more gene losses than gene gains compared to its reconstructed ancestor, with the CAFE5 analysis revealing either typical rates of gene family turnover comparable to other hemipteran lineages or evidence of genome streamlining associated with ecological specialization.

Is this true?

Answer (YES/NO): YES